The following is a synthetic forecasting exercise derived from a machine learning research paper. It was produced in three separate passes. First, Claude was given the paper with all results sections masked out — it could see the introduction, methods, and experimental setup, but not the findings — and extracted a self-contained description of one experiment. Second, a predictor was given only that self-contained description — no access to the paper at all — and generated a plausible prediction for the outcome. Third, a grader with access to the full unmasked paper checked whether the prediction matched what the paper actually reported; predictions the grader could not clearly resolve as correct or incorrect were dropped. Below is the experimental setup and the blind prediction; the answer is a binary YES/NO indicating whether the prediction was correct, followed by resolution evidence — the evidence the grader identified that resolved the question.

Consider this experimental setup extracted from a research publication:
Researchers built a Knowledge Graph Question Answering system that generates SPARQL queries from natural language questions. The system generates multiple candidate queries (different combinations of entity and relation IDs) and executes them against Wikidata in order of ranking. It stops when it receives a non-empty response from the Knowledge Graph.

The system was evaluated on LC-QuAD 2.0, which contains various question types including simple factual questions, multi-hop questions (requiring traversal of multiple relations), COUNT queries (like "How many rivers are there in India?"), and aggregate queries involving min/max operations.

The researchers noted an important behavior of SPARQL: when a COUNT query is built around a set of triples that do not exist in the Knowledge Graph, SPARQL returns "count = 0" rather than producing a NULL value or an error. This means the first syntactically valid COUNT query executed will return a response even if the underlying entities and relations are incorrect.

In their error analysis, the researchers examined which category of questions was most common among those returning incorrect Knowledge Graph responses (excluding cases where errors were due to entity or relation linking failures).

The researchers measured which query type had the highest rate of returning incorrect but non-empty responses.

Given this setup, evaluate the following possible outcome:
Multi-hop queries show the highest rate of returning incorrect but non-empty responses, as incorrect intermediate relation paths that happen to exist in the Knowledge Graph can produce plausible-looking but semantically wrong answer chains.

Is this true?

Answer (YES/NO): NO